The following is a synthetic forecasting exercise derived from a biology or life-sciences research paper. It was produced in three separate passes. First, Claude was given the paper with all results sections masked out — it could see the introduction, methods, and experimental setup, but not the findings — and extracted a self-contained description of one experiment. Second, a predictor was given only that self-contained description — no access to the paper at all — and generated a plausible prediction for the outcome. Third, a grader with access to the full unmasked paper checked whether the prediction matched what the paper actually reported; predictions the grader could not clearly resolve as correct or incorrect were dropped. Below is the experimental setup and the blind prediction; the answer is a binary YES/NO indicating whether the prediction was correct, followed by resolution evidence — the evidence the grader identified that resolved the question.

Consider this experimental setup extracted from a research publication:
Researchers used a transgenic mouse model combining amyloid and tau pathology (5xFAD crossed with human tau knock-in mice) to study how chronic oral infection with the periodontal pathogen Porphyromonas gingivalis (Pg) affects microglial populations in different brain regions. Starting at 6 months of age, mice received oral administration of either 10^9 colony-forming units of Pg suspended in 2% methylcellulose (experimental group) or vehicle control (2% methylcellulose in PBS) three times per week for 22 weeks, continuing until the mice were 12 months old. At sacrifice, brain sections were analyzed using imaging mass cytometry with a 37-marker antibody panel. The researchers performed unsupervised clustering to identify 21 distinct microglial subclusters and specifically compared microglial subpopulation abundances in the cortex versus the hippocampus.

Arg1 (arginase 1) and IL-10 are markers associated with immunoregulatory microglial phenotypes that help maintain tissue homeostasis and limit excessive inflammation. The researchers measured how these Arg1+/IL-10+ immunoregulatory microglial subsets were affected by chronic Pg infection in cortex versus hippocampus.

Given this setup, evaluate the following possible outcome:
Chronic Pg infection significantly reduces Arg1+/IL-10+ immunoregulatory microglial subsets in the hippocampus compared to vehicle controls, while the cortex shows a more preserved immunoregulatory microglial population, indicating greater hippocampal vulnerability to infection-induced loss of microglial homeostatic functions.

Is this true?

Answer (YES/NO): NO